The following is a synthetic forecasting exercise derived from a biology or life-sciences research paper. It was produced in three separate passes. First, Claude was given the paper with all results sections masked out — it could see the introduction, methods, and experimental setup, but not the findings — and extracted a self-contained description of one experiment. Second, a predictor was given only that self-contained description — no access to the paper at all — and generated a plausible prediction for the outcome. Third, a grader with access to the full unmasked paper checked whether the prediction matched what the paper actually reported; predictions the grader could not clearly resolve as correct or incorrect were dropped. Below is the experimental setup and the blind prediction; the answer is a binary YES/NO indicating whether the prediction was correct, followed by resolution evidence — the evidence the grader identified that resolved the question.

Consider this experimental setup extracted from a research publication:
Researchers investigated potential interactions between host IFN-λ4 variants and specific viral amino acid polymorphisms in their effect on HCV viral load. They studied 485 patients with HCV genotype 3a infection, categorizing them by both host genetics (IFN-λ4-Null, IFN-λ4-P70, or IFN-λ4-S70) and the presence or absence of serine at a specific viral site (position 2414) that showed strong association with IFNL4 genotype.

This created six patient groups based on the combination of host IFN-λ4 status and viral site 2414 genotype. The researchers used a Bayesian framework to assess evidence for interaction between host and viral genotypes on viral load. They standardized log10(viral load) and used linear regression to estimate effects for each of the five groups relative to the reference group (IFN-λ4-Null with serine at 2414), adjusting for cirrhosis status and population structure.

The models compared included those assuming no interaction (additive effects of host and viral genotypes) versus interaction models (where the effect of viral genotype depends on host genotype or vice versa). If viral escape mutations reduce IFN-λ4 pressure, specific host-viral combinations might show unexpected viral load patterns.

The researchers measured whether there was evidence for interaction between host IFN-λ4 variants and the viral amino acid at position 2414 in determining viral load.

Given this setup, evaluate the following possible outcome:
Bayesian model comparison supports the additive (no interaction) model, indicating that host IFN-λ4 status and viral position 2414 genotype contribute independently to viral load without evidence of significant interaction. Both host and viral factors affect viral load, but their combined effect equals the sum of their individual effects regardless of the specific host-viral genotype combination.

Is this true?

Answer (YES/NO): NO